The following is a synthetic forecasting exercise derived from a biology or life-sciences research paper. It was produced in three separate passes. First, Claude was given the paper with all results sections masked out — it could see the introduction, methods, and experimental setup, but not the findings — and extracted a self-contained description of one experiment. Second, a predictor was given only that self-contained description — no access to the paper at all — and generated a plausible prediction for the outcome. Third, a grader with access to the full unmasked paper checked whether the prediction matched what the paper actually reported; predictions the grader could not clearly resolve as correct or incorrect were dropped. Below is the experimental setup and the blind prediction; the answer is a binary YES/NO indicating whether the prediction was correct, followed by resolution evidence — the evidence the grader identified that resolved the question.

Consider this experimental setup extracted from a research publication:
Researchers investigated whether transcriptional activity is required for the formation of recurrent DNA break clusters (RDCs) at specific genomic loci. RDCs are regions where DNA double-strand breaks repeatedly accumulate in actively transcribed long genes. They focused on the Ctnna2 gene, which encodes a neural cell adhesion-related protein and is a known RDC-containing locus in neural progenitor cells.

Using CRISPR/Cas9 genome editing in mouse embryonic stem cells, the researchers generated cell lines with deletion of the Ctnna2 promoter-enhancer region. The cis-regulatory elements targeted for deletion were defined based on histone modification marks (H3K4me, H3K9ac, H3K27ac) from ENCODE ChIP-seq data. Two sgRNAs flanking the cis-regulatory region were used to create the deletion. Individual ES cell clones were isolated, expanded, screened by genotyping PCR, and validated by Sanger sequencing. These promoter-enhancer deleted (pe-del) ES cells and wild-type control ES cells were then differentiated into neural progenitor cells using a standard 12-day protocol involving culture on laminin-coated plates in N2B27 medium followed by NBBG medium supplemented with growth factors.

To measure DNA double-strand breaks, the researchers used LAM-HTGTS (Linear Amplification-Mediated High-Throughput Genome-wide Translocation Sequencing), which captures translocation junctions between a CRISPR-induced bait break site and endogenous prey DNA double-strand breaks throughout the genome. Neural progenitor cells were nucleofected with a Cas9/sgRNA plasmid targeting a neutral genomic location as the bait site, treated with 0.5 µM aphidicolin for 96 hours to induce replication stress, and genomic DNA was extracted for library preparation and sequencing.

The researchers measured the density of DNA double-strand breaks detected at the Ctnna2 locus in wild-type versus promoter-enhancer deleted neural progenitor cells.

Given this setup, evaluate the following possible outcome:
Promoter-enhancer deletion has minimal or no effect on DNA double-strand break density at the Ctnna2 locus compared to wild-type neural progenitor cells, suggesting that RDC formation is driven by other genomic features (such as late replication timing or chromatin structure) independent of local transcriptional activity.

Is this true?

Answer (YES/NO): NO